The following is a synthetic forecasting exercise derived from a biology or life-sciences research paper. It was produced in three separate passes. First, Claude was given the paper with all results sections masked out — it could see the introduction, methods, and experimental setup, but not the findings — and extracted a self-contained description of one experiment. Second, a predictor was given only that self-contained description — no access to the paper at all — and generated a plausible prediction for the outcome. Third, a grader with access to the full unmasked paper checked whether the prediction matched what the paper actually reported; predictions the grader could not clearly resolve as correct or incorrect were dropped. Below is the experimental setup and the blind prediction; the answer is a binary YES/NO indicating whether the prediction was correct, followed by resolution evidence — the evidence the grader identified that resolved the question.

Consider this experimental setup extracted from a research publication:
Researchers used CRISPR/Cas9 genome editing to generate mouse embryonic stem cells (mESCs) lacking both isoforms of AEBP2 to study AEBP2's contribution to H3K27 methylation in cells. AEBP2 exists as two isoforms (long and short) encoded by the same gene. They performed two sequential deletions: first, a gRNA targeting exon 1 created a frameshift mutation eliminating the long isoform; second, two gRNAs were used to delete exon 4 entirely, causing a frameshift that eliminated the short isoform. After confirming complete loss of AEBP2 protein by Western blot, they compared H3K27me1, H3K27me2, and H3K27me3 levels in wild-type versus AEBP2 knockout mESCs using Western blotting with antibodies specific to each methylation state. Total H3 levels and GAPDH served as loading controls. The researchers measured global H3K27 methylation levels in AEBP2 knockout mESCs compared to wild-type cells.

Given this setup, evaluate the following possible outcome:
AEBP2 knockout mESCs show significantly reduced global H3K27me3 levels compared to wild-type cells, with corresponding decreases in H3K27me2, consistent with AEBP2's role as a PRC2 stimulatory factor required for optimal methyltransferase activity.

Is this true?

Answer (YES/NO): NO